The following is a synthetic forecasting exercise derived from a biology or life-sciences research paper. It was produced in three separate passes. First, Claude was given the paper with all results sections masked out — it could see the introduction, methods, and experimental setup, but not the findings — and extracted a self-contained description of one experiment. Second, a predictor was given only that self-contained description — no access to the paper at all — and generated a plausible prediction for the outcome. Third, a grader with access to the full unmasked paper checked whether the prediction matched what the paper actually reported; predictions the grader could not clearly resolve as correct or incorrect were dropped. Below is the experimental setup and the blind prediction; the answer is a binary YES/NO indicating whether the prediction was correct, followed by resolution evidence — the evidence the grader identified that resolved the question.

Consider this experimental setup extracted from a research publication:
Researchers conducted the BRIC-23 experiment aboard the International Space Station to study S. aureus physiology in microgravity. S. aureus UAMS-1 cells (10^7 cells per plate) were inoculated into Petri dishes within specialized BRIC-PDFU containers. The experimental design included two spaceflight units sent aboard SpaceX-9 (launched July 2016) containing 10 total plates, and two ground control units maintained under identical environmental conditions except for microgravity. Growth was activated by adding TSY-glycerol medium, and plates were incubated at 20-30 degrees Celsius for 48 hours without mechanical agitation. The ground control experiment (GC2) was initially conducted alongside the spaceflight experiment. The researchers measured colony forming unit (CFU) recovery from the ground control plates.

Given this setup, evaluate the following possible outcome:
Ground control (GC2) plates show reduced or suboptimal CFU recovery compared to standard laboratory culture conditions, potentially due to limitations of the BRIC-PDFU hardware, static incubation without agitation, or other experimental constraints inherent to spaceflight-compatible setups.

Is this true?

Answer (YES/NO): YES